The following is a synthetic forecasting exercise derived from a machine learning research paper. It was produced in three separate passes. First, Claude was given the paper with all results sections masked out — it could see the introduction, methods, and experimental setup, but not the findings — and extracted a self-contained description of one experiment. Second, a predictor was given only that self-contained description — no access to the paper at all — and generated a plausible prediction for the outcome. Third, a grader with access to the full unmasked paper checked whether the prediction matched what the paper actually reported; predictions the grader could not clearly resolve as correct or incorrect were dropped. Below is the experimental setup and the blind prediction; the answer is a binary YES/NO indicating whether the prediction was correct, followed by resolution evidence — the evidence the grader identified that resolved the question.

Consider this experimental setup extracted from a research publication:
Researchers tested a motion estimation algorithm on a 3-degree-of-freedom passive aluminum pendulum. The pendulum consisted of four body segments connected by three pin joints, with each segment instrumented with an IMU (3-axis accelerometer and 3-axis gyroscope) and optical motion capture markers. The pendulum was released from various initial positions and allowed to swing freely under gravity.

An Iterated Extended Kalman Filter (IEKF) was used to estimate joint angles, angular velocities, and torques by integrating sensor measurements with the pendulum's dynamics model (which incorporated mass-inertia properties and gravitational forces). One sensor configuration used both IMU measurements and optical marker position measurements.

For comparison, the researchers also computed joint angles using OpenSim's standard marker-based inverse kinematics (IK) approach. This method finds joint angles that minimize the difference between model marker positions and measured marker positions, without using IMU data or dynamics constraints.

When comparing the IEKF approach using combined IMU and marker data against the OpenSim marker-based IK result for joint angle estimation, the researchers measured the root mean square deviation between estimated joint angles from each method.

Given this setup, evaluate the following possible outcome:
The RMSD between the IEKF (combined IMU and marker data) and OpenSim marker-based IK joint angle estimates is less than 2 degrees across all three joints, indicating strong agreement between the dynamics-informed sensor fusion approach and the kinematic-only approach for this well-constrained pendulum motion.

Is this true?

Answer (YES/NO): NO